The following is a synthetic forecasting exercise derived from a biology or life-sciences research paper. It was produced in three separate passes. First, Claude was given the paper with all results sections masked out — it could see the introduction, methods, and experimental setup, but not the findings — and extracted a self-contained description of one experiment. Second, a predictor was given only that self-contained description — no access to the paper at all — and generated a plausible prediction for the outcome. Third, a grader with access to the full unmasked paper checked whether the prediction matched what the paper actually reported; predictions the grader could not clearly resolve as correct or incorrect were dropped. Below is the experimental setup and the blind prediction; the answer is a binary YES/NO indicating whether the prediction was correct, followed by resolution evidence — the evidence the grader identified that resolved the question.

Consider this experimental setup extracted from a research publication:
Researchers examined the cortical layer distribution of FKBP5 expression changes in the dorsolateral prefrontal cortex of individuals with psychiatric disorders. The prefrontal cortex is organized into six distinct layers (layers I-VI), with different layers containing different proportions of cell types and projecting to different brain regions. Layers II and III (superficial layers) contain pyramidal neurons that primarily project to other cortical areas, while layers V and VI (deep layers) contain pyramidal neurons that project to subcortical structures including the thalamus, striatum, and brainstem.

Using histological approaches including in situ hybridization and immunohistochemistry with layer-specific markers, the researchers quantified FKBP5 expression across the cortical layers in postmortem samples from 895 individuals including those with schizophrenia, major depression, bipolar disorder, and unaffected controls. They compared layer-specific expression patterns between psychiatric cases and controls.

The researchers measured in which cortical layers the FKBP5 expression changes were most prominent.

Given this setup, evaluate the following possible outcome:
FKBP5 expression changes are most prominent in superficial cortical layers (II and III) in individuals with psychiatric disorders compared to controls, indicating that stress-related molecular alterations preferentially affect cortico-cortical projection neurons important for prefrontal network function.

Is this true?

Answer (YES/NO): YES